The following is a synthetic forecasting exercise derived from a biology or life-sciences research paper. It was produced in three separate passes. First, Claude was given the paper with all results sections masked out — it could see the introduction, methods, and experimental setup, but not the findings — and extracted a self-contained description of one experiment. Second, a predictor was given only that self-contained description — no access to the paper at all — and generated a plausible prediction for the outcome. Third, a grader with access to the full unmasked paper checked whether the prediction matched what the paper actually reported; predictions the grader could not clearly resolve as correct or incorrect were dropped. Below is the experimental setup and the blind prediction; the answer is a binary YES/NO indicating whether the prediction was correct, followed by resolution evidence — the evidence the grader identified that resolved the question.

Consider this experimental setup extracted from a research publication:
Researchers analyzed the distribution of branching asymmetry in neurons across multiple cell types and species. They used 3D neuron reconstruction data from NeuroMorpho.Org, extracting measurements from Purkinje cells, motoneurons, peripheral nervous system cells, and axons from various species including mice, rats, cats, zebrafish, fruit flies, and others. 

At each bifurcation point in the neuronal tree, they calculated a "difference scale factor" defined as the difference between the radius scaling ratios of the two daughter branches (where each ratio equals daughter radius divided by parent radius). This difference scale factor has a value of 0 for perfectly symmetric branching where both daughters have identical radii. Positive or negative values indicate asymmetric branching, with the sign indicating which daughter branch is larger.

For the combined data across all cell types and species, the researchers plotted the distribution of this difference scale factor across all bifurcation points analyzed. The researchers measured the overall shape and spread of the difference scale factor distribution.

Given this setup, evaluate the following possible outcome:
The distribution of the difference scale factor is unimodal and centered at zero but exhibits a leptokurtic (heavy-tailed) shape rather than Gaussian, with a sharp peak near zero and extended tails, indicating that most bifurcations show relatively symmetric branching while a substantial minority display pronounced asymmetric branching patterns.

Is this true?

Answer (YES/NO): NO